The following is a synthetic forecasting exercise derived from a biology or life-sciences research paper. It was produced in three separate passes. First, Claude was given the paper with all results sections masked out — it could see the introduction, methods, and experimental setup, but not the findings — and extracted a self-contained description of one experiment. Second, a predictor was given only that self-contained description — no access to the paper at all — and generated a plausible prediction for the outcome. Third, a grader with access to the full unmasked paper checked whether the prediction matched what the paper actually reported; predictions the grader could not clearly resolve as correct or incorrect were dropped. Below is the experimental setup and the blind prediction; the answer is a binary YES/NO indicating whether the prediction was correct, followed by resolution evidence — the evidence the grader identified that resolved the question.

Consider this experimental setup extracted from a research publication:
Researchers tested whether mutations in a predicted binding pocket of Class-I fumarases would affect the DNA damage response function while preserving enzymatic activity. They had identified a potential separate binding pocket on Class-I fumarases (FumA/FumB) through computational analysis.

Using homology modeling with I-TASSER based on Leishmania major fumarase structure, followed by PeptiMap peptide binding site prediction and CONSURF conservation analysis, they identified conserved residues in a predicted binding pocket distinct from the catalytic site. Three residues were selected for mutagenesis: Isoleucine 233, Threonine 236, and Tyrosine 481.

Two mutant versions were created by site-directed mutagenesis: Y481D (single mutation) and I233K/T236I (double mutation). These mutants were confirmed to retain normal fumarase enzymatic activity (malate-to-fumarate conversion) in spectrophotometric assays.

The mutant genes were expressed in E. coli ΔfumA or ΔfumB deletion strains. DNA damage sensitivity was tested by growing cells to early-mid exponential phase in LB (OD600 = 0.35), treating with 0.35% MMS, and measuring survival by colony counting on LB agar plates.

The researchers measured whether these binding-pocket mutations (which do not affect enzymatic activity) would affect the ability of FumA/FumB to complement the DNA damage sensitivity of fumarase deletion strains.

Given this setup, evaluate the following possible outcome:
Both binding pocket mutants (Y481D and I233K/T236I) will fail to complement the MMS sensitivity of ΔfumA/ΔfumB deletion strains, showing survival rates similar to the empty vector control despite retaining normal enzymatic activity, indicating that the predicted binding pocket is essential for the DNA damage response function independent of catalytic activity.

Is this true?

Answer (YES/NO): NO